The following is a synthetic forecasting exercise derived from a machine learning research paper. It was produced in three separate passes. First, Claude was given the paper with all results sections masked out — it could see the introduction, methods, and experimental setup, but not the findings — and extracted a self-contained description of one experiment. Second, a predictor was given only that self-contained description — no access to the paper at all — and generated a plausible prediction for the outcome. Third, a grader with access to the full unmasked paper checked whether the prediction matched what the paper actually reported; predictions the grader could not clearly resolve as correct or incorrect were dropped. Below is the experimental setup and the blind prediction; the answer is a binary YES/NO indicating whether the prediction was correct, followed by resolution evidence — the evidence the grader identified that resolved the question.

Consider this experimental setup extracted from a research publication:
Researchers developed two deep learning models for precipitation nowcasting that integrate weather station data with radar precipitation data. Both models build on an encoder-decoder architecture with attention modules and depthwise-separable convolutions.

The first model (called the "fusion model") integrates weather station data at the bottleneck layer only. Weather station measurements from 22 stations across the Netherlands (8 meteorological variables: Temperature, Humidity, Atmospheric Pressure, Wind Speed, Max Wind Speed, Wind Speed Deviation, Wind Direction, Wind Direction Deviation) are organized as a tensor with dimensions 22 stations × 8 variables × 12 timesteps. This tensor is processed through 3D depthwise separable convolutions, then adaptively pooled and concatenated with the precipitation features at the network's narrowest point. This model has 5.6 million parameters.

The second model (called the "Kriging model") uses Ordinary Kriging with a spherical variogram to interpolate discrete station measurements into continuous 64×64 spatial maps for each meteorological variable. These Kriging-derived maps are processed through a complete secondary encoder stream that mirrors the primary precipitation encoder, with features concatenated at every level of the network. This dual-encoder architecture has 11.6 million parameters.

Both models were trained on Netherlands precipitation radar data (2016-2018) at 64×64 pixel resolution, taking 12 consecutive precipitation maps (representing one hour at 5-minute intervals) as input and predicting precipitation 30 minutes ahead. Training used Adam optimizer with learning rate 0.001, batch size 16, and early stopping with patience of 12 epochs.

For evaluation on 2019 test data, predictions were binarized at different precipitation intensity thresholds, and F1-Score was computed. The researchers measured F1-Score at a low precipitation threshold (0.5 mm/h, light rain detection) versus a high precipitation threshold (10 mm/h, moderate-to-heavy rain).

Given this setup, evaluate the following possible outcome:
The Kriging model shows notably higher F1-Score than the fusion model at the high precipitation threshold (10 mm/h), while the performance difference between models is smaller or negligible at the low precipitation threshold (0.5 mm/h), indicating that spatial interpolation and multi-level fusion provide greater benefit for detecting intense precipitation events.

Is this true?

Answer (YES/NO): NO